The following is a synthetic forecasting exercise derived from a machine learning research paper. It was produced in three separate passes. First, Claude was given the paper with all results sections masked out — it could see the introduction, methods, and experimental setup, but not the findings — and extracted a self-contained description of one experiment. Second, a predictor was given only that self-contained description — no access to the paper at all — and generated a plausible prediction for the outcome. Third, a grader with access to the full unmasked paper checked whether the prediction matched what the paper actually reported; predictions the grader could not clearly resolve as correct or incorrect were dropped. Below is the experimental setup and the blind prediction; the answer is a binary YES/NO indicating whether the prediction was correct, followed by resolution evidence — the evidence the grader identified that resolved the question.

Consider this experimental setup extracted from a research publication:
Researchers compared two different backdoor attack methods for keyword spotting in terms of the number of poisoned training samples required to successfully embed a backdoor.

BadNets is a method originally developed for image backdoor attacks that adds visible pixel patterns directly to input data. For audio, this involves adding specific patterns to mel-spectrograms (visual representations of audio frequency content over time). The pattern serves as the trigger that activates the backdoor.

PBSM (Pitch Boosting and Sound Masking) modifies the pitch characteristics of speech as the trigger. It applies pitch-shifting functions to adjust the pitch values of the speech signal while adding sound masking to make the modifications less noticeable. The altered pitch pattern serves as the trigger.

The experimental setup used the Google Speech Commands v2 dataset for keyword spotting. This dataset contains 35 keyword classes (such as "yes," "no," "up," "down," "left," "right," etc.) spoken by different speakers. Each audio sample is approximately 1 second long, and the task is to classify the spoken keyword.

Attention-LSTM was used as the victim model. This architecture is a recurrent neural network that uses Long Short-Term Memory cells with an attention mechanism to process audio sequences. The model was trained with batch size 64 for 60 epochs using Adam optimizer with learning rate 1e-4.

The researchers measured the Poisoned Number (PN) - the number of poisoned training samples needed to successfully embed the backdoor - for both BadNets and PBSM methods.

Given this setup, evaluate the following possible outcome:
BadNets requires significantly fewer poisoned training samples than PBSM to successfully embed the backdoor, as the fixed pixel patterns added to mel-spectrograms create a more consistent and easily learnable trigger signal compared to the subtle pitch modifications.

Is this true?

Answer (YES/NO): NO